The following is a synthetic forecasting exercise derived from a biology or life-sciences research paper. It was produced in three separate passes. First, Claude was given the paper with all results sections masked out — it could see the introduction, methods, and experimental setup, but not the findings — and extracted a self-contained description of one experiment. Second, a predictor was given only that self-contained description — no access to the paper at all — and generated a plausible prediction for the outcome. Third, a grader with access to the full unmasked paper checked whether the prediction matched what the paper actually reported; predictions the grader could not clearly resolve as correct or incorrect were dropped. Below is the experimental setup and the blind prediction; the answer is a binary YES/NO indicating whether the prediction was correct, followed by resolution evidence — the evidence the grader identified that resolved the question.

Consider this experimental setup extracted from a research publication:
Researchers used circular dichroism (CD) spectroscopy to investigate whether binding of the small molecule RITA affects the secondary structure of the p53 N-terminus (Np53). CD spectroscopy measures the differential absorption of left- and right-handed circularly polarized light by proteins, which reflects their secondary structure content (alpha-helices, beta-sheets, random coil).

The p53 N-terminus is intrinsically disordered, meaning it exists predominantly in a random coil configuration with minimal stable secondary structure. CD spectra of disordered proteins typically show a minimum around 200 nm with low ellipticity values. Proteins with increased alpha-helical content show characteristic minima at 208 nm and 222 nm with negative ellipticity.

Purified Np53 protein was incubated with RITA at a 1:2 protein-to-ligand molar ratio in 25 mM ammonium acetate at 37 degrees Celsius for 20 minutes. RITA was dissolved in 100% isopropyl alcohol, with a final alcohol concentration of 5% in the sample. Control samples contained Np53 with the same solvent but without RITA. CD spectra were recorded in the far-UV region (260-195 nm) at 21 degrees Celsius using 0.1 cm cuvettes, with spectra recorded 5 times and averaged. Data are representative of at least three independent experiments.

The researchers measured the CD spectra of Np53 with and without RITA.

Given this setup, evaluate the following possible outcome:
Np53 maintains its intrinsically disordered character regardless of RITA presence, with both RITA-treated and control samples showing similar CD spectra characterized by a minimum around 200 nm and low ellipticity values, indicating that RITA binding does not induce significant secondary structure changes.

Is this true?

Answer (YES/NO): NO